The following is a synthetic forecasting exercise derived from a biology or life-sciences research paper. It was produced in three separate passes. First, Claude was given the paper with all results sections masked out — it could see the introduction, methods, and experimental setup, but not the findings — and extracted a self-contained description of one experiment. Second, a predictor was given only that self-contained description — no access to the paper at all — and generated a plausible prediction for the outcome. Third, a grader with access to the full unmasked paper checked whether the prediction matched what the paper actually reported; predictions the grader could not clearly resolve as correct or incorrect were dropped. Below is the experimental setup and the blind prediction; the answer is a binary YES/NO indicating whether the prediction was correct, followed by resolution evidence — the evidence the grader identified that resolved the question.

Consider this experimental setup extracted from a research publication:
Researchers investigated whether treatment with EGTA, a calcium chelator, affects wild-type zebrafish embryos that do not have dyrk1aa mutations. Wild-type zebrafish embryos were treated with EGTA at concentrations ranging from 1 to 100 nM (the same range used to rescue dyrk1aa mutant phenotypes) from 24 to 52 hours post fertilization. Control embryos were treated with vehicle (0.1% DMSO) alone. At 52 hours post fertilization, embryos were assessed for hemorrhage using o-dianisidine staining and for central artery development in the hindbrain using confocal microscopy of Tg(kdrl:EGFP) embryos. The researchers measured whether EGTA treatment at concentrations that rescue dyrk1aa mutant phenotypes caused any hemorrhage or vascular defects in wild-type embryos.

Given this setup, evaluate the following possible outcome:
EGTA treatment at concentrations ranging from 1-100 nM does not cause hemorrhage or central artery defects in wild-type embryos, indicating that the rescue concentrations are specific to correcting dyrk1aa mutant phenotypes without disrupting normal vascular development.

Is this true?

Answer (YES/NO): YES